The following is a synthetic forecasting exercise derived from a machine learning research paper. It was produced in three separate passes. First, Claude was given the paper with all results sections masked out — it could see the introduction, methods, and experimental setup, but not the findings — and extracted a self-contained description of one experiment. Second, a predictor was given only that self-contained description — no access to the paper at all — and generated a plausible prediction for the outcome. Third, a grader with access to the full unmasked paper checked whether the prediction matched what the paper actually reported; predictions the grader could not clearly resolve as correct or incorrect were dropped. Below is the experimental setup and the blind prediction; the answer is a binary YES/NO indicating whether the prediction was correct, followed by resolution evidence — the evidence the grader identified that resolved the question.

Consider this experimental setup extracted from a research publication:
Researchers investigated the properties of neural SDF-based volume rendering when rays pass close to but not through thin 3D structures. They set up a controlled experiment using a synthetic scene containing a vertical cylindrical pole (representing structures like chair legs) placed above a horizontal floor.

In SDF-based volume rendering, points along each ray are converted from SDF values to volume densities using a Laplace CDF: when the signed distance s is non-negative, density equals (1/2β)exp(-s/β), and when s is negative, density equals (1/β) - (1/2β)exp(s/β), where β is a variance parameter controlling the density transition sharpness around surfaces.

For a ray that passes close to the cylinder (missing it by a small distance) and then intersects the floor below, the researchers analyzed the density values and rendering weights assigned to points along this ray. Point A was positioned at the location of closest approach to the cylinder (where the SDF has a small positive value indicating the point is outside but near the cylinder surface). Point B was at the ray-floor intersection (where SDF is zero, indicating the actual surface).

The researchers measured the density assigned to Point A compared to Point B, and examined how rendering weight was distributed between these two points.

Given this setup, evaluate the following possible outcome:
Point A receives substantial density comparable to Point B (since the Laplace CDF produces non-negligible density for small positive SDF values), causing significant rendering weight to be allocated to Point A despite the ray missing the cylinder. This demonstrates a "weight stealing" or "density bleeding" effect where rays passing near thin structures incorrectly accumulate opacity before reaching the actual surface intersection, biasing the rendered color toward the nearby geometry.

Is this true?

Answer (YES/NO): YES